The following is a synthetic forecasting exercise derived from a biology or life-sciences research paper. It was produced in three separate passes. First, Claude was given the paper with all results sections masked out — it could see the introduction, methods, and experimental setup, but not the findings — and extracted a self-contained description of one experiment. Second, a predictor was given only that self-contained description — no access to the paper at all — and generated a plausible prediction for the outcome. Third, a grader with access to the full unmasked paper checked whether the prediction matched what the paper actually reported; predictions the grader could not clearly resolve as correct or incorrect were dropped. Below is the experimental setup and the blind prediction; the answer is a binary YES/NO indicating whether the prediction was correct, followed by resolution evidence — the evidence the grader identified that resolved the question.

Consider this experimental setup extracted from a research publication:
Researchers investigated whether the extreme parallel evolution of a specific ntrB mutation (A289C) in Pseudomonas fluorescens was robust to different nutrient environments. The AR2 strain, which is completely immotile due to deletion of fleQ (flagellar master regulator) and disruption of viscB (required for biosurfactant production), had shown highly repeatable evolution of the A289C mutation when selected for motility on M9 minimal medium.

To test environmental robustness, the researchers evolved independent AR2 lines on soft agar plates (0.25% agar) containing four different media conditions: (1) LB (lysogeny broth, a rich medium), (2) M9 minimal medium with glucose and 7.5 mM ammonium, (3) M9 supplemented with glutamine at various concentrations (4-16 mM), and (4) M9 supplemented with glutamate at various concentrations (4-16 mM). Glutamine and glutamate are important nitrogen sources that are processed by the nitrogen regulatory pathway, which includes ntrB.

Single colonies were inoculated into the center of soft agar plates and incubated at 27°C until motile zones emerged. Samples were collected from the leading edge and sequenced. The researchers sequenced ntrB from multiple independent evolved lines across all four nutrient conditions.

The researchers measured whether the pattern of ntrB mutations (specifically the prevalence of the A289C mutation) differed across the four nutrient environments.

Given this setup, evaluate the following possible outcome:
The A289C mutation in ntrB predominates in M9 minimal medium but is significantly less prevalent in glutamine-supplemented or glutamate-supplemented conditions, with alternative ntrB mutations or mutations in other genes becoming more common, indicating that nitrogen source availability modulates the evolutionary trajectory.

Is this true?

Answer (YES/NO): NO